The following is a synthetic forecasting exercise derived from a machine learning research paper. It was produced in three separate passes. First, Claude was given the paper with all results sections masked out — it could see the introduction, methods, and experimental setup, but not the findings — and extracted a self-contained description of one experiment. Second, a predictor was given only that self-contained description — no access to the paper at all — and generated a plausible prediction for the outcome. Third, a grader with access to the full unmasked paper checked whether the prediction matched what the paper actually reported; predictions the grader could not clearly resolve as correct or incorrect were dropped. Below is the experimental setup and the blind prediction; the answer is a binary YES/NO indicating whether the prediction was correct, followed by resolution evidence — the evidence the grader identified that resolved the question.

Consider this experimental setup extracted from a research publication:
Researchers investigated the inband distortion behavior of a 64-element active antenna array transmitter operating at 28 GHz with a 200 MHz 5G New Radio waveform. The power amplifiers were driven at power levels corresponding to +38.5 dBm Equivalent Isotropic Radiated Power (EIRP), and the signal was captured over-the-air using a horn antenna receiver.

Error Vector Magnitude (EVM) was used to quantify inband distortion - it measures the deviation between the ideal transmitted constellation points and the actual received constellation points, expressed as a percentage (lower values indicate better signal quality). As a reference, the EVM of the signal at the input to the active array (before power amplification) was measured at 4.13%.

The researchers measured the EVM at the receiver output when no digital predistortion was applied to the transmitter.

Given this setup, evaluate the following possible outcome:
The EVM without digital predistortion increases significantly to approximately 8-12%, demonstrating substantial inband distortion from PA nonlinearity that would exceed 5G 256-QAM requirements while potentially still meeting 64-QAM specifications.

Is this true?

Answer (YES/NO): YES